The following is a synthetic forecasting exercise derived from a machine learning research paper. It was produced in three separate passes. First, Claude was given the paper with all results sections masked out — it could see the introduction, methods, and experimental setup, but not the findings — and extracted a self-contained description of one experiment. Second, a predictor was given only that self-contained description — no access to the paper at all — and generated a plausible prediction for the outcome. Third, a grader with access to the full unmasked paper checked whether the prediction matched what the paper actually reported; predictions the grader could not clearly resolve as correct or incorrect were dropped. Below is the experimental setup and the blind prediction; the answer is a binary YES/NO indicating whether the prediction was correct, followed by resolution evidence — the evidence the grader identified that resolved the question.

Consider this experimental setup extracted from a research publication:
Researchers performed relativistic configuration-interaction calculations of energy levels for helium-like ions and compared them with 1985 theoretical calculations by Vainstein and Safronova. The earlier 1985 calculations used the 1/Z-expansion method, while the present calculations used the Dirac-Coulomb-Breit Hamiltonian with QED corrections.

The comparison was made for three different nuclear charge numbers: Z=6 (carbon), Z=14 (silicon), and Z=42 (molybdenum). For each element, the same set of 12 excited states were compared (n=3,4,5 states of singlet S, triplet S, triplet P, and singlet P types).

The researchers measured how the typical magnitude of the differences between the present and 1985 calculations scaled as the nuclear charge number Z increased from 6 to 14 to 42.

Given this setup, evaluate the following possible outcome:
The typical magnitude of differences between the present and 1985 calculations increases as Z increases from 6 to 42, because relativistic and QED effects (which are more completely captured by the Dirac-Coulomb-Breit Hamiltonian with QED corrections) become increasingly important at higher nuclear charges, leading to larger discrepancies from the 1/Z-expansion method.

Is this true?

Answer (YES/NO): NO